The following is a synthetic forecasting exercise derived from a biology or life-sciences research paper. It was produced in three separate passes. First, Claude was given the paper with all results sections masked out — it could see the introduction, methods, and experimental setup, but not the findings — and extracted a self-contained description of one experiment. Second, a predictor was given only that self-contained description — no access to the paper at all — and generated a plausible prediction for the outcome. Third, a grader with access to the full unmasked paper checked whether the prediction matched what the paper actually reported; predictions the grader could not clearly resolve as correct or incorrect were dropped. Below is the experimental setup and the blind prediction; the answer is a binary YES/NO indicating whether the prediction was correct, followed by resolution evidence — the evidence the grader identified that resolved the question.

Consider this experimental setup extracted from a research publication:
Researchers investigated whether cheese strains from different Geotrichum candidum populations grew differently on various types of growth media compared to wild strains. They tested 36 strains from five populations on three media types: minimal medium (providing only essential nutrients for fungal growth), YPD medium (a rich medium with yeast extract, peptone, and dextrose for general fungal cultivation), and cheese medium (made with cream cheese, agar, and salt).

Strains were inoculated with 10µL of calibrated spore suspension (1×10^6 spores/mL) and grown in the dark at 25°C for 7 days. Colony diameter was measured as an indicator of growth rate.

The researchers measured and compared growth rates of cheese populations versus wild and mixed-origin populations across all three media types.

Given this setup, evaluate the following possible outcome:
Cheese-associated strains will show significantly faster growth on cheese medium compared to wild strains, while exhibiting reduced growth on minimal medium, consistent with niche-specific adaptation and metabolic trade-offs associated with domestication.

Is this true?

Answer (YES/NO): NO